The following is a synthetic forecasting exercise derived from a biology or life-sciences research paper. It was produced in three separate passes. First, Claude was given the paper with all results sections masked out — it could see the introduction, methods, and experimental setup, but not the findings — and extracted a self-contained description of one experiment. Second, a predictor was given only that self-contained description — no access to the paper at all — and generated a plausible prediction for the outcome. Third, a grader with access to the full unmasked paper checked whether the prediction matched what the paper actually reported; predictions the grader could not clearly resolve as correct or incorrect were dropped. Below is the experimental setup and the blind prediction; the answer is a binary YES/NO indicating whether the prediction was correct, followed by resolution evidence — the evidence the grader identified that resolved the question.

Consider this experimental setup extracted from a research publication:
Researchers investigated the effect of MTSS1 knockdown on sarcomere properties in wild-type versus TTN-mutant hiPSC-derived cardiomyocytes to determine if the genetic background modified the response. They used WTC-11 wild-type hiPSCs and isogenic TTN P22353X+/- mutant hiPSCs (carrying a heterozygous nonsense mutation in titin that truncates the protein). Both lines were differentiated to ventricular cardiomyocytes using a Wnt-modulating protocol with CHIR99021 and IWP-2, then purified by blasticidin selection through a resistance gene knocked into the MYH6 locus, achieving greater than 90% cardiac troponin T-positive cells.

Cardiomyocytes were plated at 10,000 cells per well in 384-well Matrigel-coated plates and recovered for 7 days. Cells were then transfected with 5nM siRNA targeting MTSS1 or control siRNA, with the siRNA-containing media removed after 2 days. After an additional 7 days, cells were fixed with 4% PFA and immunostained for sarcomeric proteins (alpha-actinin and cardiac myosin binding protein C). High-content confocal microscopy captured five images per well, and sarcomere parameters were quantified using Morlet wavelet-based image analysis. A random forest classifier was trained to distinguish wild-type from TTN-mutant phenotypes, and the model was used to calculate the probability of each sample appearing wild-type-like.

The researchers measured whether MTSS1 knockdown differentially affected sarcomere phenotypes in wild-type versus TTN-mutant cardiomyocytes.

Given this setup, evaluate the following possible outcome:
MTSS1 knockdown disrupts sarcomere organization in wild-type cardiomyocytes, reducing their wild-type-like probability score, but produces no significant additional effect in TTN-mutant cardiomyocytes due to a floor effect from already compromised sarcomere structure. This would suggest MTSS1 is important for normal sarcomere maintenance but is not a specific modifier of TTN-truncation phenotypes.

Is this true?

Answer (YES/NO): NO